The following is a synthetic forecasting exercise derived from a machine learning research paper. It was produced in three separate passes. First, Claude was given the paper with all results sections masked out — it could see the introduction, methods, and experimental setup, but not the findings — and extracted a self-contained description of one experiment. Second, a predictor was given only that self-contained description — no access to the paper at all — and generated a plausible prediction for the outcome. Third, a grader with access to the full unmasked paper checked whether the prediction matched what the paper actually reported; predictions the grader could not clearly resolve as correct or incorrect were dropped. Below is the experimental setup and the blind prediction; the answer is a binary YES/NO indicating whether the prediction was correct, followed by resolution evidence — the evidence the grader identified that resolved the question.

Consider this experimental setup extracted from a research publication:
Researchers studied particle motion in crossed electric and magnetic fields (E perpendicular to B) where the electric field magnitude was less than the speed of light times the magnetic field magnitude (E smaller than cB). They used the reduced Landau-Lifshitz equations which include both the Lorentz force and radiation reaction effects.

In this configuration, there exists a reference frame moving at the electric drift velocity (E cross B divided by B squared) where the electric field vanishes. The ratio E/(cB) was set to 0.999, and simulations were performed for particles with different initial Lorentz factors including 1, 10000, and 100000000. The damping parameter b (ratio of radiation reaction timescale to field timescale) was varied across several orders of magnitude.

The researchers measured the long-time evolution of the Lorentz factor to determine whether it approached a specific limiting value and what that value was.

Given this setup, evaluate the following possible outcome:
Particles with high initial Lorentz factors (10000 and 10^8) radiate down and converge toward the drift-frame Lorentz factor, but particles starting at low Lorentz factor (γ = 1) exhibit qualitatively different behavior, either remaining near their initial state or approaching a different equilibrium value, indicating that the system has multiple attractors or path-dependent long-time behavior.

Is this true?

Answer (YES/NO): NO